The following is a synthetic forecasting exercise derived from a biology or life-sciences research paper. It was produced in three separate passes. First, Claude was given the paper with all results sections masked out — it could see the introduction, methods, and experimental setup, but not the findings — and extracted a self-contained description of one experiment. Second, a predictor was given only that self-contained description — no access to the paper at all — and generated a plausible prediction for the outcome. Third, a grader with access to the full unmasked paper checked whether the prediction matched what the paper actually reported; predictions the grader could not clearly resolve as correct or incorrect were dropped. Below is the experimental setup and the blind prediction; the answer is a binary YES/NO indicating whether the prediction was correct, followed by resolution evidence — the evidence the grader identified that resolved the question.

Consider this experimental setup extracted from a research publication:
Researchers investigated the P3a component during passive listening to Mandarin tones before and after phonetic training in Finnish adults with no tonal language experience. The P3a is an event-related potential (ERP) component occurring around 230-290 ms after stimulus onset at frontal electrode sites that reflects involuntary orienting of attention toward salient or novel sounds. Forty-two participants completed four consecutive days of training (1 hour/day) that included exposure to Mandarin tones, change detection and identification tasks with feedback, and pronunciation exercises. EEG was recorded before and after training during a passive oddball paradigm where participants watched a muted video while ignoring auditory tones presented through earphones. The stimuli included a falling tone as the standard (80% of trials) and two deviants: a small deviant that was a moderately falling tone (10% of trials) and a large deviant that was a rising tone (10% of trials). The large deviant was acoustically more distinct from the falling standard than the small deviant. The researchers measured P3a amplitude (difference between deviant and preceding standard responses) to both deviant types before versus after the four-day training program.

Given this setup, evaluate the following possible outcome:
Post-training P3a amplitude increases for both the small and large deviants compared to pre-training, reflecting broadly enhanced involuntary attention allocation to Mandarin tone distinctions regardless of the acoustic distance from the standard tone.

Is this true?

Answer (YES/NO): YES